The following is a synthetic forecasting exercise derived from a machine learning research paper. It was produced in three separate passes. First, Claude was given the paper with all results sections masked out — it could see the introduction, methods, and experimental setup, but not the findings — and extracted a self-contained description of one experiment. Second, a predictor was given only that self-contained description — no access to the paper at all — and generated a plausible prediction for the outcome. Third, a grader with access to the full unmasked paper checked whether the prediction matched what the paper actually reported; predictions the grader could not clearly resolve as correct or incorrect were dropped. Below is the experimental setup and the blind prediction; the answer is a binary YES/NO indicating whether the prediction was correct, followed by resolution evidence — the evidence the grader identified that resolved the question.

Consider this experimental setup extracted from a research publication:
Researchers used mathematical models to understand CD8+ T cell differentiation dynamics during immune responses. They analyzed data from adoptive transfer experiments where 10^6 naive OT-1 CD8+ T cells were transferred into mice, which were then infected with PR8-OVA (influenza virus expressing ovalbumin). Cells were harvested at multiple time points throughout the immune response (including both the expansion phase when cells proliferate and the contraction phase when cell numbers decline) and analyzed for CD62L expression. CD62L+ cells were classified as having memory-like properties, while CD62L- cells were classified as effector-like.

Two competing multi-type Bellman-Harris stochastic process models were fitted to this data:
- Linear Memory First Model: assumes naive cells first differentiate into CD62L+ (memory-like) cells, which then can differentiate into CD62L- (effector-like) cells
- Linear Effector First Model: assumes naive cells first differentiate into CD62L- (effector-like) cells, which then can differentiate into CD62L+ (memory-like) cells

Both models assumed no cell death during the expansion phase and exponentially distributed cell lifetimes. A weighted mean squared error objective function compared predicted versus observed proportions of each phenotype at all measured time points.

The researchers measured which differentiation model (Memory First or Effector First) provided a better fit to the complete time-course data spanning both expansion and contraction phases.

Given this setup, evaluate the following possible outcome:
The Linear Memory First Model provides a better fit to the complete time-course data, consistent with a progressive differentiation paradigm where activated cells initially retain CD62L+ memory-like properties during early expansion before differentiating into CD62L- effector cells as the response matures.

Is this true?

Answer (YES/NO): NO